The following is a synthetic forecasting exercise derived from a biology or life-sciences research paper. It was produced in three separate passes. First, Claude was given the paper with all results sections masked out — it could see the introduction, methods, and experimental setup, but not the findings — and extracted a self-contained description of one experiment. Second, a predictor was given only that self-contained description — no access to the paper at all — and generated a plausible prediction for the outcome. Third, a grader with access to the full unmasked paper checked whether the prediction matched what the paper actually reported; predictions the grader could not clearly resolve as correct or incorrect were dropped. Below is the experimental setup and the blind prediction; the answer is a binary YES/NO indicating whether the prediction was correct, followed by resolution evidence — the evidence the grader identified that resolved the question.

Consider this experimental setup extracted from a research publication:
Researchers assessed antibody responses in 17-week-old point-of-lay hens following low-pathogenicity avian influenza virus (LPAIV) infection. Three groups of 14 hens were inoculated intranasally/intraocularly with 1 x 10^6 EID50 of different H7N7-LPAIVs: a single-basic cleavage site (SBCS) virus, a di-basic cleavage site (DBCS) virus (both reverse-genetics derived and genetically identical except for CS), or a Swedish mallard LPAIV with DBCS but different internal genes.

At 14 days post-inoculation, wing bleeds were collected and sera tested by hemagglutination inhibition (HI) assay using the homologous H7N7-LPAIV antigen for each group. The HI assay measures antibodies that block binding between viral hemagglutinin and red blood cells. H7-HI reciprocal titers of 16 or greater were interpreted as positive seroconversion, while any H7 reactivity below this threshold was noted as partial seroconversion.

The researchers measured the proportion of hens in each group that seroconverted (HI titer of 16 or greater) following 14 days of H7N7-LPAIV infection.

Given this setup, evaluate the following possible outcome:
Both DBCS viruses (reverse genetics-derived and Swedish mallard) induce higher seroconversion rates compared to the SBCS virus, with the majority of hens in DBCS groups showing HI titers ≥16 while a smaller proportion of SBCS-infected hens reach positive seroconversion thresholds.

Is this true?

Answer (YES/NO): NO